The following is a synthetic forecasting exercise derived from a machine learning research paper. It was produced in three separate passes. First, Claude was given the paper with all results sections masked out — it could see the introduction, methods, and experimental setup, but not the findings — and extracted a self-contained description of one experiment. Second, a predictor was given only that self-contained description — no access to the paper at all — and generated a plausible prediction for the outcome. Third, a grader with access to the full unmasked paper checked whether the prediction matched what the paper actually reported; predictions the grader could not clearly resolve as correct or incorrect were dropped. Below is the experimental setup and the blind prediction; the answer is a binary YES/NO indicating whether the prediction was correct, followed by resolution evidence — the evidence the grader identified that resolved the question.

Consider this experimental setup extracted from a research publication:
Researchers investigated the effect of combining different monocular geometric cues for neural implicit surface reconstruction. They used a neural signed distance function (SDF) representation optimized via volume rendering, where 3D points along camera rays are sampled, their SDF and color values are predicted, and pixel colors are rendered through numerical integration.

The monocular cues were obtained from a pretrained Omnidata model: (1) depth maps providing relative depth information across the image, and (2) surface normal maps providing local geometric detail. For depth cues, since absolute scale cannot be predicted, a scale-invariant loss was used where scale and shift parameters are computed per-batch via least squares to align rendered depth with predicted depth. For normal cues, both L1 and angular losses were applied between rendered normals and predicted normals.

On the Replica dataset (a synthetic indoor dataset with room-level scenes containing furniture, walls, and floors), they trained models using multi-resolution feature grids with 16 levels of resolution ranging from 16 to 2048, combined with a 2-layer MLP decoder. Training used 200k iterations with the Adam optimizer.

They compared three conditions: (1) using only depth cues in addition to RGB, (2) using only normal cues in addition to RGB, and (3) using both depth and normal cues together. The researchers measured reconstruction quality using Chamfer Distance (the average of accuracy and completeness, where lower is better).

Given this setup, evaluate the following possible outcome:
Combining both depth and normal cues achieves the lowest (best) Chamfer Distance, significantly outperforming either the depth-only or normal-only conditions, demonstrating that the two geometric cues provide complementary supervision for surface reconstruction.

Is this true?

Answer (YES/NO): YES